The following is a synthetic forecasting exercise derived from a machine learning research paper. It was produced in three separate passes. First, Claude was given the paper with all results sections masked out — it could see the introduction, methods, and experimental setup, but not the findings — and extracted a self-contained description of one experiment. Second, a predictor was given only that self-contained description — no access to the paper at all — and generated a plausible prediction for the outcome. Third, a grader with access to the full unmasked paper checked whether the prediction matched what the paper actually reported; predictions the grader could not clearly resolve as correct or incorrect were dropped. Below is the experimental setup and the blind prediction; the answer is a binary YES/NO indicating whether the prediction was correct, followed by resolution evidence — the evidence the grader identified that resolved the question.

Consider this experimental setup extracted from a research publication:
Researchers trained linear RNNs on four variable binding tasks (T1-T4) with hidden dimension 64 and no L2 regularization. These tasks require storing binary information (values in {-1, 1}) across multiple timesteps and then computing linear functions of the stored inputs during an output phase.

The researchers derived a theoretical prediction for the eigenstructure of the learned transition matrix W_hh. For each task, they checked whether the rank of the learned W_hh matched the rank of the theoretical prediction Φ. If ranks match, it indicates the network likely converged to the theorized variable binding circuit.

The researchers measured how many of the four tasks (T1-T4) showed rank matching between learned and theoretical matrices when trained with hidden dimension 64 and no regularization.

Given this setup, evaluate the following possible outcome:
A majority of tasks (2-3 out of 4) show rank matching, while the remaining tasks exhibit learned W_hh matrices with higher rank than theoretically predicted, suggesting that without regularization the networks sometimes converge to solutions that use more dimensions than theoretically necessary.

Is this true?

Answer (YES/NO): NO